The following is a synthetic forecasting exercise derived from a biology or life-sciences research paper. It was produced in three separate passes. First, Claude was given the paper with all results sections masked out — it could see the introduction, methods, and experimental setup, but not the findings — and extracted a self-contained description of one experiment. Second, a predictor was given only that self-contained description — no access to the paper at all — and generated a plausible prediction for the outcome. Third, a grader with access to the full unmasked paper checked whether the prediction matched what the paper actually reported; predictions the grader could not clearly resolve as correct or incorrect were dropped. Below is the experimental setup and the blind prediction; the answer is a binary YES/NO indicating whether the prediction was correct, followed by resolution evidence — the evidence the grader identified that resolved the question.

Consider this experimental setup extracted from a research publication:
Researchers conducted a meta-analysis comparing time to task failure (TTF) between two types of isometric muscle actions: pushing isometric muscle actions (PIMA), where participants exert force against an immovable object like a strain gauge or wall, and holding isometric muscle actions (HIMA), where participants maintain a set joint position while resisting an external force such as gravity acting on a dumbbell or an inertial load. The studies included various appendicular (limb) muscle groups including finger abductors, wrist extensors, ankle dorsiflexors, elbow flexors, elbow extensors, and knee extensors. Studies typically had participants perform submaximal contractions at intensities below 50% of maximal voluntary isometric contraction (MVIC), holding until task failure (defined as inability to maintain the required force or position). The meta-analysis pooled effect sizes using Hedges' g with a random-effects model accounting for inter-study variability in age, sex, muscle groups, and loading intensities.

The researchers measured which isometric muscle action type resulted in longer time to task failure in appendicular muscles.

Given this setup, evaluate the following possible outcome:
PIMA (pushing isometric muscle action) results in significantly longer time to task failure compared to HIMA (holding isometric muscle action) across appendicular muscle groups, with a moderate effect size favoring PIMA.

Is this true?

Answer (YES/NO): NO